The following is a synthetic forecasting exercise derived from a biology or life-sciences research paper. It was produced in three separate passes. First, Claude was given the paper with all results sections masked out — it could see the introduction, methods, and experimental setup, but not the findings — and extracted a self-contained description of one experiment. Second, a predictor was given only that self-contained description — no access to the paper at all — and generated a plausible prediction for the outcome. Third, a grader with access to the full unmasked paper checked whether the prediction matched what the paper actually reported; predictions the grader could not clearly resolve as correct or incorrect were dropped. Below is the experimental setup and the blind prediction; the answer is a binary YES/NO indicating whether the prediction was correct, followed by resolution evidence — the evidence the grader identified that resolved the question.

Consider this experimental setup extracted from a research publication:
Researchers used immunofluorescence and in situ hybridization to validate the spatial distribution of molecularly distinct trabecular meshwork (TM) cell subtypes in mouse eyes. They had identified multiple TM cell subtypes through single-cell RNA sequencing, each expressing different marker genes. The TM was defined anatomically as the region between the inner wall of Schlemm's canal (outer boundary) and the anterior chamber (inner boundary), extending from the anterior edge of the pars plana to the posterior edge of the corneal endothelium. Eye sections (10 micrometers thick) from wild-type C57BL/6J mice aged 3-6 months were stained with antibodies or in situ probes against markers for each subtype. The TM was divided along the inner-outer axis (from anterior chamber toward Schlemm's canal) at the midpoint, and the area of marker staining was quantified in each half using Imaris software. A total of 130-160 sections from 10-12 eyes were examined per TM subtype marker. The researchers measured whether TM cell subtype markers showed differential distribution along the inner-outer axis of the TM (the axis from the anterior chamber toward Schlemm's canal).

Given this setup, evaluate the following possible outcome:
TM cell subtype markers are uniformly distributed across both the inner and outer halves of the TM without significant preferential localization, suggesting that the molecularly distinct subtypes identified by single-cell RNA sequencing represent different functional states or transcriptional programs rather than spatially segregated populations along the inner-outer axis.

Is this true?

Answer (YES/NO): NO